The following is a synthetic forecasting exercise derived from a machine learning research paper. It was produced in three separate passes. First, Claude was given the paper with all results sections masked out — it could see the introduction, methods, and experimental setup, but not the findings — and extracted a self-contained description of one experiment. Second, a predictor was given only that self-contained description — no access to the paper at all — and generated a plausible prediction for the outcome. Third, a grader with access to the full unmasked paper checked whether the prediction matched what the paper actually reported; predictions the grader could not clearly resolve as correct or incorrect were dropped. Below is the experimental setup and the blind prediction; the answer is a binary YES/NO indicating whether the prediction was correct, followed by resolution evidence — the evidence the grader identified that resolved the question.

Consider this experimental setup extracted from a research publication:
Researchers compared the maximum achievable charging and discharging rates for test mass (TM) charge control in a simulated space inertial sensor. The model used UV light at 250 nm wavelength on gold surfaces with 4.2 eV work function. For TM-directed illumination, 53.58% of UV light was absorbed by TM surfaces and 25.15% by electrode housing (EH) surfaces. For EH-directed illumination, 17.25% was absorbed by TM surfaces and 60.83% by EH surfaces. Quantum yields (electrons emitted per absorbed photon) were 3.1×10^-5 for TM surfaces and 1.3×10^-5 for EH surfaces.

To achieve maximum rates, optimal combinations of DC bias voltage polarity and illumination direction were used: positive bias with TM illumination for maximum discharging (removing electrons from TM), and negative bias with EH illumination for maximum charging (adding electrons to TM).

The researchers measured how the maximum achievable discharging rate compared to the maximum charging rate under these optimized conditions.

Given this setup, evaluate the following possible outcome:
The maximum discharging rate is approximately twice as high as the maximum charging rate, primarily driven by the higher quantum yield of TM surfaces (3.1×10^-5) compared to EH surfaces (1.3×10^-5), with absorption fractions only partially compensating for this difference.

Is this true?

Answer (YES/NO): NO